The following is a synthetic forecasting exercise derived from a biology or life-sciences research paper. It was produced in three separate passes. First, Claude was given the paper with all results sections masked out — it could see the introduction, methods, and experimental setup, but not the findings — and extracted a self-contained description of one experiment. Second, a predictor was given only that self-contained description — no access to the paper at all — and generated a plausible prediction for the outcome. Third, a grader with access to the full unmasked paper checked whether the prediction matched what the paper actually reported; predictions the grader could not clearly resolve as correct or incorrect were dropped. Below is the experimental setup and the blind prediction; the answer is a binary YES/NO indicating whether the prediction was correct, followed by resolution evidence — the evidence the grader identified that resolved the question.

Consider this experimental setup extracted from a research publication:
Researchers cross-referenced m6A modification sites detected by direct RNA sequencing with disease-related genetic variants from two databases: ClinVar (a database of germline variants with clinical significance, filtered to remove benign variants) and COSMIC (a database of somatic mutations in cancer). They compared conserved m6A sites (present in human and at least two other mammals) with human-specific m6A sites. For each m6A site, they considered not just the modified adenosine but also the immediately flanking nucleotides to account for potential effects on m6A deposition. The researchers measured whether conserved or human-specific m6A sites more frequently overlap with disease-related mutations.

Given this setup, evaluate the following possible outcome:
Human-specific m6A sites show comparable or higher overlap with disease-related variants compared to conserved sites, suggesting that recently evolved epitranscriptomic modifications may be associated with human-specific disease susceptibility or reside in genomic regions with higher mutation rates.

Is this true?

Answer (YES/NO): NO